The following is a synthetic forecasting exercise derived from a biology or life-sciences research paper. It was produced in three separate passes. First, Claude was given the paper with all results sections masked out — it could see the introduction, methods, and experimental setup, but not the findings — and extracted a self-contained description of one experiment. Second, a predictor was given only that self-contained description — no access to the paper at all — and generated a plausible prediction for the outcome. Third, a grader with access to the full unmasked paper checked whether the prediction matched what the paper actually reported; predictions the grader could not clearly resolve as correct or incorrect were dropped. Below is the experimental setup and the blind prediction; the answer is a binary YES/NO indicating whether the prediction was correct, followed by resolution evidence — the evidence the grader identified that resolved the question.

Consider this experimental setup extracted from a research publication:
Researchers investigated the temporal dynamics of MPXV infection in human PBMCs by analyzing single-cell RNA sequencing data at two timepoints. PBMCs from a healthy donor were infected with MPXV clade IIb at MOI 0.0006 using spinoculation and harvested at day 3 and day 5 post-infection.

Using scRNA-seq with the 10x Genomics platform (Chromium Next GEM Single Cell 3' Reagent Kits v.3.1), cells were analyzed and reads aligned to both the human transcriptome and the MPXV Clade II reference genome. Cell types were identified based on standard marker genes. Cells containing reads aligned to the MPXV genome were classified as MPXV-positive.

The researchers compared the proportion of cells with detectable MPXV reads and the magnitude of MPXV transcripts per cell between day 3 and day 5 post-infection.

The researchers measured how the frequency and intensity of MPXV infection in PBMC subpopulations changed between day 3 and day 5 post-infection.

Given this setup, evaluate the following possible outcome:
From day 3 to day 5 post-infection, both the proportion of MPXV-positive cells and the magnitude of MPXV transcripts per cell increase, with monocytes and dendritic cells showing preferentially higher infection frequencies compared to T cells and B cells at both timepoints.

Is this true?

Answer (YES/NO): NO